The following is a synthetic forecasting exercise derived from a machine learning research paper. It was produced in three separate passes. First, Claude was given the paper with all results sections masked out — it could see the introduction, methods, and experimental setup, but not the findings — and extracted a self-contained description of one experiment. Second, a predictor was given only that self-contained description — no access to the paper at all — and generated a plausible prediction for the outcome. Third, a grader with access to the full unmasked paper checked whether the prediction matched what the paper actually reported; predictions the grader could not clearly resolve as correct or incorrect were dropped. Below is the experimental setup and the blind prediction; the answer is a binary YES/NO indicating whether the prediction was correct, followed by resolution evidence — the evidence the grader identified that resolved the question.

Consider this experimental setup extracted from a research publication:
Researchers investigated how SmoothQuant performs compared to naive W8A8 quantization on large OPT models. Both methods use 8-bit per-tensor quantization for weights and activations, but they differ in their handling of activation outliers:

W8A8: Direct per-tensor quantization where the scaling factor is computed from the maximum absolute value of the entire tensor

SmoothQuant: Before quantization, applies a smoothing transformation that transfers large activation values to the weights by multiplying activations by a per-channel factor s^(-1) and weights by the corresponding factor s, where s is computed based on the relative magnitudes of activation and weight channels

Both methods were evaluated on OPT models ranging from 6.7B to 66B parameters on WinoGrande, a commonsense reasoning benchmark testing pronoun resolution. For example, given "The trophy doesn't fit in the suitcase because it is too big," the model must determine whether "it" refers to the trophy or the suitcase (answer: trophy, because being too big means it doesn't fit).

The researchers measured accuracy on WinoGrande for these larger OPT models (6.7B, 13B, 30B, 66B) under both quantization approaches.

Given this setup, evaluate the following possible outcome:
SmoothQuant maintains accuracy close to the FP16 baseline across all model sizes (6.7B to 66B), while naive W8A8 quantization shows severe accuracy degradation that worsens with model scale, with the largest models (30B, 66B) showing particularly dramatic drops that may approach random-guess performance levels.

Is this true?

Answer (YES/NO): YES